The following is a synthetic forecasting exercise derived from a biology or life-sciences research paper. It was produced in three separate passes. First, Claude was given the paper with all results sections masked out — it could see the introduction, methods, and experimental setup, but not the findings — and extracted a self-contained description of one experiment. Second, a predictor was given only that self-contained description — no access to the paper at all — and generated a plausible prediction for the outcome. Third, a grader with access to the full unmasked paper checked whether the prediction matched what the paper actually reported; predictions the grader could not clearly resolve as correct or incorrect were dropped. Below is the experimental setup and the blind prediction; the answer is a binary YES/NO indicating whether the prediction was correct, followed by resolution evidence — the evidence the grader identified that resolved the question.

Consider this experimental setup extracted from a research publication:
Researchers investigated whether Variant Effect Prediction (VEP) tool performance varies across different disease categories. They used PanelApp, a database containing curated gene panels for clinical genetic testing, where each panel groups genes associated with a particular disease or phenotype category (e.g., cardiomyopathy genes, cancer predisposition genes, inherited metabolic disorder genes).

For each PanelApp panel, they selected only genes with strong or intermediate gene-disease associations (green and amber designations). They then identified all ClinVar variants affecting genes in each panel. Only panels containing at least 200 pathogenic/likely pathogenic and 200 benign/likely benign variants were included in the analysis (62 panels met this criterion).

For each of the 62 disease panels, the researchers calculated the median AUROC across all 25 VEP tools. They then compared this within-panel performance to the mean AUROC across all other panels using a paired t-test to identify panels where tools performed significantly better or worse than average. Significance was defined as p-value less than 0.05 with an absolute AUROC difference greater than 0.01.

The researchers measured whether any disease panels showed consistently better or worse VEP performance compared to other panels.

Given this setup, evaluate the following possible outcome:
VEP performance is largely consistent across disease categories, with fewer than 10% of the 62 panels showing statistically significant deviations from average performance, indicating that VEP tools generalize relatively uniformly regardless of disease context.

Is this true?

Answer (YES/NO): NO